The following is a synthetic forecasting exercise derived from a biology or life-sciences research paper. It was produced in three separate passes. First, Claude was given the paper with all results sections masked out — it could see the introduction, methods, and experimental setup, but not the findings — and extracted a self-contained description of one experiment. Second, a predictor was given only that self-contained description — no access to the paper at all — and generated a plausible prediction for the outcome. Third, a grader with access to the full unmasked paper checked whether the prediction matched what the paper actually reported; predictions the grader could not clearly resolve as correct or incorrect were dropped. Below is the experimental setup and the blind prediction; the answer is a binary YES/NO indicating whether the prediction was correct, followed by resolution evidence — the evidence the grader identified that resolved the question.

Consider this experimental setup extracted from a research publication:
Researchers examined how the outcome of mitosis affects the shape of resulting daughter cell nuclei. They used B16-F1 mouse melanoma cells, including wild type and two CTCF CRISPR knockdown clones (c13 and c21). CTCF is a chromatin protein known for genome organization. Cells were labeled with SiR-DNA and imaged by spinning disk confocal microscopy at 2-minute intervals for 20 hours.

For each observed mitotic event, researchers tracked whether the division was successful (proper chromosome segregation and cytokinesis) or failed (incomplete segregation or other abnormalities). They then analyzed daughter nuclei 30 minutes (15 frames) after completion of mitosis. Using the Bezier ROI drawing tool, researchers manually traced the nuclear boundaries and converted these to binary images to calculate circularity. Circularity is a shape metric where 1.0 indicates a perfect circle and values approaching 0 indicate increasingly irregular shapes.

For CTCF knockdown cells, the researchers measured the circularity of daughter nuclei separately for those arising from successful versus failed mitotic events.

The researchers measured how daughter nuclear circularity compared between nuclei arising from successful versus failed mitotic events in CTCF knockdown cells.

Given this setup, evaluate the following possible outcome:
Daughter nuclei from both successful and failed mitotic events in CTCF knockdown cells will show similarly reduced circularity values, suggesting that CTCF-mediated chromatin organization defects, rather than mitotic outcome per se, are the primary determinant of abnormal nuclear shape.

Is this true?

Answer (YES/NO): NO